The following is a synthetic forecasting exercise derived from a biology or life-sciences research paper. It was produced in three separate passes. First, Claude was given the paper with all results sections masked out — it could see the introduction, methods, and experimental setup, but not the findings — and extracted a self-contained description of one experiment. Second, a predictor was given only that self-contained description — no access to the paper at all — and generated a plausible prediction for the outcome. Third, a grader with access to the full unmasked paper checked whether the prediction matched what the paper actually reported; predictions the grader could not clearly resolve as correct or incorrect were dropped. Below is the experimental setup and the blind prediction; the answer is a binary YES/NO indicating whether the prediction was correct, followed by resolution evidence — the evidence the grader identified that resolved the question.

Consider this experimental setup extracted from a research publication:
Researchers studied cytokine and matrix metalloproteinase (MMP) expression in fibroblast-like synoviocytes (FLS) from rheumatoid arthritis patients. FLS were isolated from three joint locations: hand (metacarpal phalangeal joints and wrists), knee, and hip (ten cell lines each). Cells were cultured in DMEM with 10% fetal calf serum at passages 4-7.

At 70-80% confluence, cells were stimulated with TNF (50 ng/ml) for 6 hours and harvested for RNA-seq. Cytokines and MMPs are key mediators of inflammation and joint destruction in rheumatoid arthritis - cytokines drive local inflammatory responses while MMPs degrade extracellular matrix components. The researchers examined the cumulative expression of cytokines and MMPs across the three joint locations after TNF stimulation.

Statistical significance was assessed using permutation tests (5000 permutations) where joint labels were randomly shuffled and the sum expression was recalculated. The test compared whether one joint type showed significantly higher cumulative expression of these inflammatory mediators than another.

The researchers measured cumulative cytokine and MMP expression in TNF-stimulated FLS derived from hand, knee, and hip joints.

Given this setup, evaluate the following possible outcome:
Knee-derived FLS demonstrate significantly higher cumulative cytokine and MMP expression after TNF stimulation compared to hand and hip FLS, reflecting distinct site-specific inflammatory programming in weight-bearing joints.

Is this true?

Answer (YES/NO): NO